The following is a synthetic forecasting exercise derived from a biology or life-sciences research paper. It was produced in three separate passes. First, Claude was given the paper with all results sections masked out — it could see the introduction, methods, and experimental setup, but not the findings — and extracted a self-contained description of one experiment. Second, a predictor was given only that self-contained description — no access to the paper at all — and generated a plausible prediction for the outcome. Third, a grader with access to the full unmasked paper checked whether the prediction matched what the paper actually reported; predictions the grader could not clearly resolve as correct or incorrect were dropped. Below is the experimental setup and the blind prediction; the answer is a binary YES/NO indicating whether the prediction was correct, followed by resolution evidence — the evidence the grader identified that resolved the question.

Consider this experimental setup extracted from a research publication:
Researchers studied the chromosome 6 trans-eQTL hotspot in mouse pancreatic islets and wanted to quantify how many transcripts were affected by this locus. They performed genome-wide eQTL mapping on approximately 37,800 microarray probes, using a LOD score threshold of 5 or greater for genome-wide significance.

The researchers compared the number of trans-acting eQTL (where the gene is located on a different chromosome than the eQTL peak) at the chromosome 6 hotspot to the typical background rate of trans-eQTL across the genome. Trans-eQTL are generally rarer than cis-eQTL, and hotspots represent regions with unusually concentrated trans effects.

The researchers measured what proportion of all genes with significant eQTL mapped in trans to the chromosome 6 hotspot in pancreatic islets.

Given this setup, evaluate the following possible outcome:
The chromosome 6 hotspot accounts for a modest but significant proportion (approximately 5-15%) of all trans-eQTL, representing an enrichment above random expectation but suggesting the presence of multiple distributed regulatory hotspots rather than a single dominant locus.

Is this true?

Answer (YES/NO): YES